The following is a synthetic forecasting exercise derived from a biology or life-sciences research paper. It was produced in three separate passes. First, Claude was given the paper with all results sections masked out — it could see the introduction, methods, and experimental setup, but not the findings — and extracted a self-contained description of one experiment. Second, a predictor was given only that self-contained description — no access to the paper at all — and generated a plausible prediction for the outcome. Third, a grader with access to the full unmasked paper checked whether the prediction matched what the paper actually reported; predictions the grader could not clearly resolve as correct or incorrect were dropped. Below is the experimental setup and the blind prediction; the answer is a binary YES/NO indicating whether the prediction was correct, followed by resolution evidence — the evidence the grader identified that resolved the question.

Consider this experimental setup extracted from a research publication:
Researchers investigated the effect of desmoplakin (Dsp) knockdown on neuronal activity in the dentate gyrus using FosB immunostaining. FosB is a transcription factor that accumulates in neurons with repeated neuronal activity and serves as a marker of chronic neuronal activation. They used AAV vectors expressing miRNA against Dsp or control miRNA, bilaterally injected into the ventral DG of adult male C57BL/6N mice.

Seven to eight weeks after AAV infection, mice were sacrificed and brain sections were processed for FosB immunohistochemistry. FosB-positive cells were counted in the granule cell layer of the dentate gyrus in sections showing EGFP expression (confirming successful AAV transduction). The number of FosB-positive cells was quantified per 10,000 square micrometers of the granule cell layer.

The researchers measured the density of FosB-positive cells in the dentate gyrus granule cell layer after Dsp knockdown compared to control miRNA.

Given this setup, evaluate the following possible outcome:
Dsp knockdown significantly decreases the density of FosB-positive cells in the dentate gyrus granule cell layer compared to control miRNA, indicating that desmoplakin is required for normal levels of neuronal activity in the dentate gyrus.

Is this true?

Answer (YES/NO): YES